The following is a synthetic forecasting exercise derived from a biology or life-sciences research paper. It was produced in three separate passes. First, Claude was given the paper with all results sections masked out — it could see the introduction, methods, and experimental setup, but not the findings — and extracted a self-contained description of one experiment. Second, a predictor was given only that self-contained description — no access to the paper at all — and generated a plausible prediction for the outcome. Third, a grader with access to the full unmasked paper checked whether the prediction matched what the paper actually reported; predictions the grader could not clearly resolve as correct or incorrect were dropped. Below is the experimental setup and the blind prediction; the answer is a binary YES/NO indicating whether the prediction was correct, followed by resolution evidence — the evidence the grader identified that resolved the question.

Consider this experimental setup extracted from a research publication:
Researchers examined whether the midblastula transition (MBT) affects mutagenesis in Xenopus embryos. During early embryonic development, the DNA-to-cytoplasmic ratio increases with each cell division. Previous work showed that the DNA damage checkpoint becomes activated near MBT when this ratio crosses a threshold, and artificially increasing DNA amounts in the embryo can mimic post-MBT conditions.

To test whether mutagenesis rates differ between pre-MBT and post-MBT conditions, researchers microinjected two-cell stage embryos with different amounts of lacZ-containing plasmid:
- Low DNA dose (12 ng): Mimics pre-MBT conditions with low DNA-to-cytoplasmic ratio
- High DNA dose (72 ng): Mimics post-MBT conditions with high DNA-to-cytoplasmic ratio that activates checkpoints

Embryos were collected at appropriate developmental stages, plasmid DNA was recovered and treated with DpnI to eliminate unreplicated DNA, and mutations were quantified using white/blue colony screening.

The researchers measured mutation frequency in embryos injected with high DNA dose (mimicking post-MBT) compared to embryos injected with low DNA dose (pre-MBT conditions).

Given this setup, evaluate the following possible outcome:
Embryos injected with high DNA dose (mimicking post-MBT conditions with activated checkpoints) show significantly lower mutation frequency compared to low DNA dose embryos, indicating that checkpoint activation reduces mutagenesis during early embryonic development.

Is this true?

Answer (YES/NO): YES